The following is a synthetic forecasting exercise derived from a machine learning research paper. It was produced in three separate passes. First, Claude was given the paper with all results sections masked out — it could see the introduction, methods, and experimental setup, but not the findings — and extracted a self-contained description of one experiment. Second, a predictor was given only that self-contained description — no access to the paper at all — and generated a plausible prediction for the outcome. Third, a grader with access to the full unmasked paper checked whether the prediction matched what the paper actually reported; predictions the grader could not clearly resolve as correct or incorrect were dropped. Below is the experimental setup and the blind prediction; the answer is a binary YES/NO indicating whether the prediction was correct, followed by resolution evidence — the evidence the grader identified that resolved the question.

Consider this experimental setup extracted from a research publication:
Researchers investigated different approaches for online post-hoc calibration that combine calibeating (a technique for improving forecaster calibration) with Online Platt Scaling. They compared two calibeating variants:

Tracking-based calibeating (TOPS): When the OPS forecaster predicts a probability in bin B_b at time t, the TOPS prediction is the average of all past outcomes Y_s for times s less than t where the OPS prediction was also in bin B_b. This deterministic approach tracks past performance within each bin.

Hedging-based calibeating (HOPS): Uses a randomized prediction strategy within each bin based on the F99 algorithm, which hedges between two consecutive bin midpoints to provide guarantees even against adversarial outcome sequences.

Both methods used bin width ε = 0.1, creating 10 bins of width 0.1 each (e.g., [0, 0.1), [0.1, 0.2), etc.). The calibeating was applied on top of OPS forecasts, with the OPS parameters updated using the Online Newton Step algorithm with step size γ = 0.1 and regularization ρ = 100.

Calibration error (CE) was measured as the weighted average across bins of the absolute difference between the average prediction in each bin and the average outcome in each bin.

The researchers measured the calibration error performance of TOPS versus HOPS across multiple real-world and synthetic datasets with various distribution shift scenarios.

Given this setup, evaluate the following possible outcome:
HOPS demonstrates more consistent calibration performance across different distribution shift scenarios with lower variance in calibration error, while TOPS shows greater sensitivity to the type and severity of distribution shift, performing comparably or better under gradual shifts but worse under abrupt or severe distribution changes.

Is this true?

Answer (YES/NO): NO